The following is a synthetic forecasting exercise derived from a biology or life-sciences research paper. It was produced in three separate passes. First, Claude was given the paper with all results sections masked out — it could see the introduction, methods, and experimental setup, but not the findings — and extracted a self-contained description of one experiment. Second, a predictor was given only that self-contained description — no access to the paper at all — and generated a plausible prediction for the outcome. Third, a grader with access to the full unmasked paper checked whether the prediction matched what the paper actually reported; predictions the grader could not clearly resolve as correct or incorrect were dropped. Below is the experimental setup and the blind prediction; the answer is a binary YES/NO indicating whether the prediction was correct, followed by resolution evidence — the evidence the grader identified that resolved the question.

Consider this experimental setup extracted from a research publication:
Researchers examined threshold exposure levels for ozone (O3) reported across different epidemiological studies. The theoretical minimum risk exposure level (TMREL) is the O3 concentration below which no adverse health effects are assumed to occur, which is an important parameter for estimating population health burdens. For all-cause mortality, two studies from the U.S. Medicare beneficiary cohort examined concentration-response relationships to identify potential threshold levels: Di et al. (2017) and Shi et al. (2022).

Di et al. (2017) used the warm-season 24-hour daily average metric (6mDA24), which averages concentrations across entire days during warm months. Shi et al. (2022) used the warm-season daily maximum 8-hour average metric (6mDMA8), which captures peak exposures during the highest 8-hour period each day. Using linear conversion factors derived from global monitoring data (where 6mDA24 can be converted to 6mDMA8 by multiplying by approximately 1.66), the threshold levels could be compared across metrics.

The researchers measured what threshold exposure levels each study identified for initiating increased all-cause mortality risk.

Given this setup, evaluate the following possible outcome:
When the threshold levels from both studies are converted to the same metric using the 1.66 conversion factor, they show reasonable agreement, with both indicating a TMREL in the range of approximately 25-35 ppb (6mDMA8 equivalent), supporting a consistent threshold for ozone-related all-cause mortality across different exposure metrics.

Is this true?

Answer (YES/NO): NO